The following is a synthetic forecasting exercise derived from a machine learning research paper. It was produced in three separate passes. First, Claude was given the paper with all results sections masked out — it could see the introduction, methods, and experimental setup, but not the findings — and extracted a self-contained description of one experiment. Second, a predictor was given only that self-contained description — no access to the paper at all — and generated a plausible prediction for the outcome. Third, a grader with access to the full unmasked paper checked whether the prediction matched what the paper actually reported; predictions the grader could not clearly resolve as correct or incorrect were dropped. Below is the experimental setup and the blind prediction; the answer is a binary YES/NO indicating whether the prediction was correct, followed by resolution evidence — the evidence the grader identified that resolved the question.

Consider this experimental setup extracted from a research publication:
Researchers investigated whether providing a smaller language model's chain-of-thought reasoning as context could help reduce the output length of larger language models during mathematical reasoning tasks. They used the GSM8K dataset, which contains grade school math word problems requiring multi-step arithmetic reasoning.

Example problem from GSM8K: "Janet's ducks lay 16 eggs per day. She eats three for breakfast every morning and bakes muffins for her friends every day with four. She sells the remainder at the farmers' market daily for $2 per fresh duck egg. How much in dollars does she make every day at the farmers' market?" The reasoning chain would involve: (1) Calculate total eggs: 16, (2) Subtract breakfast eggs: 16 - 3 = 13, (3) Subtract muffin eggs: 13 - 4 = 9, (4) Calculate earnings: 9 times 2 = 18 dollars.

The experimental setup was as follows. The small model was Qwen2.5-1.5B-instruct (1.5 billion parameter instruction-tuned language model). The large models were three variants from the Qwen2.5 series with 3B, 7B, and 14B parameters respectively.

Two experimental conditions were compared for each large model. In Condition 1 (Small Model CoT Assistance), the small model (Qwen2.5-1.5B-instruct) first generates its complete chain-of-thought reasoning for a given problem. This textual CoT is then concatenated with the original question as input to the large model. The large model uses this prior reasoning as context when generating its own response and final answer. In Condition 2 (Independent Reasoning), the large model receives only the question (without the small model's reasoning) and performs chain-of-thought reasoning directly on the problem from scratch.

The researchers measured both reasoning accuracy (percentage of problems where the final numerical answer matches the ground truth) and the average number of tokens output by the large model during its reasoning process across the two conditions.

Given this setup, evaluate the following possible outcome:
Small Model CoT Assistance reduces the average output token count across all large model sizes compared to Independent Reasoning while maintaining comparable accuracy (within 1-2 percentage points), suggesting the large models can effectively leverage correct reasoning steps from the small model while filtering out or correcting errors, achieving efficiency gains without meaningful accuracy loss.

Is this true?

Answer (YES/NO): NO